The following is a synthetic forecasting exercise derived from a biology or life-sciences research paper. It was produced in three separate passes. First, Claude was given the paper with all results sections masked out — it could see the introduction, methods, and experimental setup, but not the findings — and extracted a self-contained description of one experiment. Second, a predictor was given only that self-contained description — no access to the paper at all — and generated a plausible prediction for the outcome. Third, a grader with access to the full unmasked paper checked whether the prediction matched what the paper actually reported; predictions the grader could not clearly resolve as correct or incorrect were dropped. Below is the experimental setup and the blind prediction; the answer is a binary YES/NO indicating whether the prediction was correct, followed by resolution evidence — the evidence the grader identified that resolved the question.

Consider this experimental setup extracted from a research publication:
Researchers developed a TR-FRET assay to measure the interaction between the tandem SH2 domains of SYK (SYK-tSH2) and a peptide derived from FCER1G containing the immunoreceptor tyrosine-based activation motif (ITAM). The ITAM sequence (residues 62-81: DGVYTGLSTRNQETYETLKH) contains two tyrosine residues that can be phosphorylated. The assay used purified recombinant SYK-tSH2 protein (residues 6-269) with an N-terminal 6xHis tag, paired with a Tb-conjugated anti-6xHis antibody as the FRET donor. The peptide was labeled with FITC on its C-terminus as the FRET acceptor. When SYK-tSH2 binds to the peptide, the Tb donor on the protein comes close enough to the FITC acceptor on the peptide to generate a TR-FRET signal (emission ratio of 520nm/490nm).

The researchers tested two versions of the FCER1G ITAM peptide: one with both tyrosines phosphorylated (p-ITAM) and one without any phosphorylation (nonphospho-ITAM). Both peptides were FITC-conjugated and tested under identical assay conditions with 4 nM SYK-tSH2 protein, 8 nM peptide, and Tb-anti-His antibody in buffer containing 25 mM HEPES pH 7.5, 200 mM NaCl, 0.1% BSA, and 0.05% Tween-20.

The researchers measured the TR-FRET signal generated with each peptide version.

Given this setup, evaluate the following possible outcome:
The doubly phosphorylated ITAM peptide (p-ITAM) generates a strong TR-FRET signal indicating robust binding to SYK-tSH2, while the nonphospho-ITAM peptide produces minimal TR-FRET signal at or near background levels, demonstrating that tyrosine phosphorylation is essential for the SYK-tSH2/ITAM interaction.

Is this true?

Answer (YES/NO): YES